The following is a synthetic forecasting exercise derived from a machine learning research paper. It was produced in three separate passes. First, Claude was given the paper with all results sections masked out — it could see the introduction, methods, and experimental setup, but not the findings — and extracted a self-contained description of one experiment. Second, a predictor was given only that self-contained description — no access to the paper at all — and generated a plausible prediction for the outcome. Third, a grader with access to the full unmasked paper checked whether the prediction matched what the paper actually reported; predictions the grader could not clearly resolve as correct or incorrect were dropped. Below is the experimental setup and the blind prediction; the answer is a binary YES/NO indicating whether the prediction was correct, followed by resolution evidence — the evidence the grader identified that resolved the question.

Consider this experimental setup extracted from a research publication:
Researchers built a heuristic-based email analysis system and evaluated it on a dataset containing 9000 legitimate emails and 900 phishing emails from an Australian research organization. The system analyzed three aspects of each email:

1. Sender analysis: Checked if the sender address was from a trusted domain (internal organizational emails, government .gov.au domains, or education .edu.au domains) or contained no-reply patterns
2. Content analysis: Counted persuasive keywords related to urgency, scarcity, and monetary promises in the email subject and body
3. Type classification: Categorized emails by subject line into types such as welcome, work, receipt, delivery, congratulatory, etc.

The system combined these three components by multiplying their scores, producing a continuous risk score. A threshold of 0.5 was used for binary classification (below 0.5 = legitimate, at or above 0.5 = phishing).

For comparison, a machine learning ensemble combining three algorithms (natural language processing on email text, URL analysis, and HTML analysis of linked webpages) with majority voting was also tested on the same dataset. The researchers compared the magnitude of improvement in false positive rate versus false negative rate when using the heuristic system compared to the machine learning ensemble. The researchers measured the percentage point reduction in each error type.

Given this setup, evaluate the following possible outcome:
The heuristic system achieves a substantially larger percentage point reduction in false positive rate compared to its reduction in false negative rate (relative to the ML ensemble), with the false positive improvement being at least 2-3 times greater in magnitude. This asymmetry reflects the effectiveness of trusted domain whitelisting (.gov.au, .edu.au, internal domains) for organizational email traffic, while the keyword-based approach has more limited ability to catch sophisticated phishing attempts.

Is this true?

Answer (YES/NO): NO